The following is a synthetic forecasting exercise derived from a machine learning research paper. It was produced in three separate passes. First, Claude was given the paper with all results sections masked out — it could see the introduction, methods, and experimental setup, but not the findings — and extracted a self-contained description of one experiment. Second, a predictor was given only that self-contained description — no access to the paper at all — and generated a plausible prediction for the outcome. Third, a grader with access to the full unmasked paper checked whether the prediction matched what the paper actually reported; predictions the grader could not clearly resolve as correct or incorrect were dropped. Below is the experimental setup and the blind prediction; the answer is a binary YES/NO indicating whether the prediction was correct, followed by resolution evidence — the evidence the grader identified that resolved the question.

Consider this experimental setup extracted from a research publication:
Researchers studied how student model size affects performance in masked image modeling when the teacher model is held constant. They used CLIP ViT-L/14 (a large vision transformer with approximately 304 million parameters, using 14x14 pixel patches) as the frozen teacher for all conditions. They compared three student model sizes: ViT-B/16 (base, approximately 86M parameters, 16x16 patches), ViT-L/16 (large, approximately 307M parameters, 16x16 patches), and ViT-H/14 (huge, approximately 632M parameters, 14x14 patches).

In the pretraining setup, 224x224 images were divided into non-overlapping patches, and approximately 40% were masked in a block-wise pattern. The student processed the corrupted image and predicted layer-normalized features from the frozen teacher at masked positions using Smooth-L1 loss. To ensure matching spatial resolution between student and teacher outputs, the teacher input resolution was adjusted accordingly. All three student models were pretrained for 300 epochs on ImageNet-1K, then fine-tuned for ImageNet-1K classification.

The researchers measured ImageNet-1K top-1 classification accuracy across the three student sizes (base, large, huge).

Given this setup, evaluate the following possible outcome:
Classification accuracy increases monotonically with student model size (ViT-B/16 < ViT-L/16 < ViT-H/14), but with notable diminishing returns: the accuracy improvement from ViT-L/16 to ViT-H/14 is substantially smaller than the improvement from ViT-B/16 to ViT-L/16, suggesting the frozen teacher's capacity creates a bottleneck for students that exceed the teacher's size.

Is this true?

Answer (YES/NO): YES